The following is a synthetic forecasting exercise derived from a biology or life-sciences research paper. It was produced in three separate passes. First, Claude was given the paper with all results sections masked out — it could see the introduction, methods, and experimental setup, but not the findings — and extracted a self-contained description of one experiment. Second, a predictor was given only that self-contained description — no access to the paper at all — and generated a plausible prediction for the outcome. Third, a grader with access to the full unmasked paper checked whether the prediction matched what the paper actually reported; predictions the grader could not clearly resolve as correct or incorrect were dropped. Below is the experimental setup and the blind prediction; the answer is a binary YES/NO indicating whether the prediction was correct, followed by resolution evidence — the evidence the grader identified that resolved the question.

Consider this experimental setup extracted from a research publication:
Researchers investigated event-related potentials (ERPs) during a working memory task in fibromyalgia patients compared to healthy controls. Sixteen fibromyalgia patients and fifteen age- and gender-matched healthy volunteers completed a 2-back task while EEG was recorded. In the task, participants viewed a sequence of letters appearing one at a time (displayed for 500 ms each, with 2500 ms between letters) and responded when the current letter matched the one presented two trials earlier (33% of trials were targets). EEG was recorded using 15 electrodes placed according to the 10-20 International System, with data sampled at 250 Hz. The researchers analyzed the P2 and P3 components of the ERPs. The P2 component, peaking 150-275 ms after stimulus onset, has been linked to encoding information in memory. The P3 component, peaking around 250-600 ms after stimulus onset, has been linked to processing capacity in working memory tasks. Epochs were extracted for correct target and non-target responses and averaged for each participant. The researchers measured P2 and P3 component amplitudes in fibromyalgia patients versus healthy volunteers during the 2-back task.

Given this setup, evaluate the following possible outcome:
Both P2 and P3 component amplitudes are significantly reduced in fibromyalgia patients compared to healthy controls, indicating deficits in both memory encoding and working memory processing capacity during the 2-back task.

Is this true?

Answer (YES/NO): NO